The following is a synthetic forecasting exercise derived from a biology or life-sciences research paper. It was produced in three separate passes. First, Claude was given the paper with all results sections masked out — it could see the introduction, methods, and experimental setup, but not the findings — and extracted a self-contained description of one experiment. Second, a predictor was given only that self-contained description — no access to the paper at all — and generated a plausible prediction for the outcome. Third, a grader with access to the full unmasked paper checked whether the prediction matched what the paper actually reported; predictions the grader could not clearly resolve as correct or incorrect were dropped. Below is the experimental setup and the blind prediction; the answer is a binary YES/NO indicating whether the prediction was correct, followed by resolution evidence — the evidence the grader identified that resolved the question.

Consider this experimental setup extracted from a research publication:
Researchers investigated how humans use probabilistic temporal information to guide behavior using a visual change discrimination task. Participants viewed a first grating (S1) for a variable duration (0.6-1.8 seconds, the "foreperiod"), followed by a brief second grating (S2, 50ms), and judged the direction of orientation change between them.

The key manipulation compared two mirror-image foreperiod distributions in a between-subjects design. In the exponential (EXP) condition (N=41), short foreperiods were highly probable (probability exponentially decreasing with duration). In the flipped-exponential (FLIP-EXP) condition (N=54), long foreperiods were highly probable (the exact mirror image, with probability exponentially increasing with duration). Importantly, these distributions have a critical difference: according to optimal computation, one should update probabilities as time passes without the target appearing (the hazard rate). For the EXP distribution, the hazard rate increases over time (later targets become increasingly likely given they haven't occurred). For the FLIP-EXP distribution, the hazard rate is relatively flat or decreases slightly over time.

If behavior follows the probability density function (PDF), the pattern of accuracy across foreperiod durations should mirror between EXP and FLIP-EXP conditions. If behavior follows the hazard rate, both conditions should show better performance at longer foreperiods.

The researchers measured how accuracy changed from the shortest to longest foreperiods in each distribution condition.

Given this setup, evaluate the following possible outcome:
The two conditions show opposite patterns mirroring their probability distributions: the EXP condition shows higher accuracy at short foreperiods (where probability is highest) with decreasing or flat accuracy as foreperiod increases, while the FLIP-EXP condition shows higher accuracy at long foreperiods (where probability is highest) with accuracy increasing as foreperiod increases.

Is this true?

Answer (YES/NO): NO